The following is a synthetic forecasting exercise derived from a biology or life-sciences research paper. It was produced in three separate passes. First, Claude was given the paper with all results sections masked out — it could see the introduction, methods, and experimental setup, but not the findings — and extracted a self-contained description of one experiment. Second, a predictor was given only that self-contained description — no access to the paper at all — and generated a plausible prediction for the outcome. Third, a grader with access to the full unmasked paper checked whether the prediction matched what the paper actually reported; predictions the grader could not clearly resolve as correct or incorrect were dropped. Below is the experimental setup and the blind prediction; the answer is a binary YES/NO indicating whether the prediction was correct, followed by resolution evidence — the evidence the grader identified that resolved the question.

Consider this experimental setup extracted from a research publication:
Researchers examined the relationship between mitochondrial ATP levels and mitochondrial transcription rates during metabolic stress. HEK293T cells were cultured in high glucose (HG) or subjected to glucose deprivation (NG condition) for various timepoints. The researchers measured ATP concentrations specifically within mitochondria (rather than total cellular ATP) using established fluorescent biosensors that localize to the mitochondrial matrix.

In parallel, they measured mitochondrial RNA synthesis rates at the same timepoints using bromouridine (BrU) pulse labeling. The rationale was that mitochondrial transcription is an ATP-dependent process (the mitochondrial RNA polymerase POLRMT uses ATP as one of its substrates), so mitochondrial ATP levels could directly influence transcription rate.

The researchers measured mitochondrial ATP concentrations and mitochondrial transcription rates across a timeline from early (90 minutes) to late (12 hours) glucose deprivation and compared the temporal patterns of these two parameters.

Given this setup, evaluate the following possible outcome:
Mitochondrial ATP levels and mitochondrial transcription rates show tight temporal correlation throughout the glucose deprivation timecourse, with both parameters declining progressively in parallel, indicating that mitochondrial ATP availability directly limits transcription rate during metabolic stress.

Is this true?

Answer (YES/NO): NO